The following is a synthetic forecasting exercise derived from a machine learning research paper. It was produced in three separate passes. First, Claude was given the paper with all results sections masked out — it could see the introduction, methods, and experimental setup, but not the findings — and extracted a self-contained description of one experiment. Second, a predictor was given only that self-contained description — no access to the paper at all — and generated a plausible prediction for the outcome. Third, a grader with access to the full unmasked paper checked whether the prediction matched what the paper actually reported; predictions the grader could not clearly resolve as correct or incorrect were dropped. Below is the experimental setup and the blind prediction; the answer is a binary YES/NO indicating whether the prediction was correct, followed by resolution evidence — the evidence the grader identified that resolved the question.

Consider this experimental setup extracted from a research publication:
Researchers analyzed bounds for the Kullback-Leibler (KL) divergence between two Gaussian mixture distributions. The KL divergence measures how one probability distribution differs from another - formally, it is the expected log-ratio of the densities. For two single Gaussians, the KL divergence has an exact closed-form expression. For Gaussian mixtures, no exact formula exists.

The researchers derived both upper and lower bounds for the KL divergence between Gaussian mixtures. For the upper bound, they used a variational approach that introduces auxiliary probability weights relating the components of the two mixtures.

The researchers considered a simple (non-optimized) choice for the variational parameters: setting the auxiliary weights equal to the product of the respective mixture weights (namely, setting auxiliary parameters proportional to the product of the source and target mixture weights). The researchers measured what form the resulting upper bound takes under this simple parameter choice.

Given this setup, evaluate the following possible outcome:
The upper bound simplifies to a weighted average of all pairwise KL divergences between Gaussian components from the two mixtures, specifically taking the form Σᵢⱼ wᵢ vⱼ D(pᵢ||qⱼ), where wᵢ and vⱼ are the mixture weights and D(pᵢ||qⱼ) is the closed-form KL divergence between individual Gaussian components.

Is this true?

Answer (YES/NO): YES